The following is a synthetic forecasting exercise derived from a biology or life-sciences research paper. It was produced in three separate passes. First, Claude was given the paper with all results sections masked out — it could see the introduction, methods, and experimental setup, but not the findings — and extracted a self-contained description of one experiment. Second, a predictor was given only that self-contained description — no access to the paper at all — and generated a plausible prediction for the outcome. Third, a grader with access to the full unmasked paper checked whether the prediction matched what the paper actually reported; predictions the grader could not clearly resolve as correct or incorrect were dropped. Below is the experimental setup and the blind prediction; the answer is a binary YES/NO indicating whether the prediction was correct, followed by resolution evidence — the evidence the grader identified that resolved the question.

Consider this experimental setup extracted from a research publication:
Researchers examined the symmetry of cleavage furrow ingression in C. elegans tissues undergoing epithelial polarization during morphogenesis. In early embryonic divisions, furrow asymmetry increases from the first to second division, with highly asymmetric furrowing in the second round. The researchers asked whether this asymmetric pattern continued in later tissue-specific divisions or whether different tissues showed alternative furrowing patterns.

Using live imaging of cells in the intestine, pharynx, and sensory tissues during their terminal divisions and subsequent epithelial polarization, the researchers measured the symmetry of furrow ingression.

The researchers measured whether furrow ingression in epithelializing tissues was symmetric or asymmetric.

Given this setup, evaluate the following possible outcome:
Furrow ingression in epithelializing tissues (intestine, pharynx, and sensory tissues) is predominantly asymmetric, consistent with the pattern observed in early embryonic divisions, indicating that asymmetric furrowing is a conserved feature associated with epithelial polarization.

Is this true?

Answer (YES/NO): NO